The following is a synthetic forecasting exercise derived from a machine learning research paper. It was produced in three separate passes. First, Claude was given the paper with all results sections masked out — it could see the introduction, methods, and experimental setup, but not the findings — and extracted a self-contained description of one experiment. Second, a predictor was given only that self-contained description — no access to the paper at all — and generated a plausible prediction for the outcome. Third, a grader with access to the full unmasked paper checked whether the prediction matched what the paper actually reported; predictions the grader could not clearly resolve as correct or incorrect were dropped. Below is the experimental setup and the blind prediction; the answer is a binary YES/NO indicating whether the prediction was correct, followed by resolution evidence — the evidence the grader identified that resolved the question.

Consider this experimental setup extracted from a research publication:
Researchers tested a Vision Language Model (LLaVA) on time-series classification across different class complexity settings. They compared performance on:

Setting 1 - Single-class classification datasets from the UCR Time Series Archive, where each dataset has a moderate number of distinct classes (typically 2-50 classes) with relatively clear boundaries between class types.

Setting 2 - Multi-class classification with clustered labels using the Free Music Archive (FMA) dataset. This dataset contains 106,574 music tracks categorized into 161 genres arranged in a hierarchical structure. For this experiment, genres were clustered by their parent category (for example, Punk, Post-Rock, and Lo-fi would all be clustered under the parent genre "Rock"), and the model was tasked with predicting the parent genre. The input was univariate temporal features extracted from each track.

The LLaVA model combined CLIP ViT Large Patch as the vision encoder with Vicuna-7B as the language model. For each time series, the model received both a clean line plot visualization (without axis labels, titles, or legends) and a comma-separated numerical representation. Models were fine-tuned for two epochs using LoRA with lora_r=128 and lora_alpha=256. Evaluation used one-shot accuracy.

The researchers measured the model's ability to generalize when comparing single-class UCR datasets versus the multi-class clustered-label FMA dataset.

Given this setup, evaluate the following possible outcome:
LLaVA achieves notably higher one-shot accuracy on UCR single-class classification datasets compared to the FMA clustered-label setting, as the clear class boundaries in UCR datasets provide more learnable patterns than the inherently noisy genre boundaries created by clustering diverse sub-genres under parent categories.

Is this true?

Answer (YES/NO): YES